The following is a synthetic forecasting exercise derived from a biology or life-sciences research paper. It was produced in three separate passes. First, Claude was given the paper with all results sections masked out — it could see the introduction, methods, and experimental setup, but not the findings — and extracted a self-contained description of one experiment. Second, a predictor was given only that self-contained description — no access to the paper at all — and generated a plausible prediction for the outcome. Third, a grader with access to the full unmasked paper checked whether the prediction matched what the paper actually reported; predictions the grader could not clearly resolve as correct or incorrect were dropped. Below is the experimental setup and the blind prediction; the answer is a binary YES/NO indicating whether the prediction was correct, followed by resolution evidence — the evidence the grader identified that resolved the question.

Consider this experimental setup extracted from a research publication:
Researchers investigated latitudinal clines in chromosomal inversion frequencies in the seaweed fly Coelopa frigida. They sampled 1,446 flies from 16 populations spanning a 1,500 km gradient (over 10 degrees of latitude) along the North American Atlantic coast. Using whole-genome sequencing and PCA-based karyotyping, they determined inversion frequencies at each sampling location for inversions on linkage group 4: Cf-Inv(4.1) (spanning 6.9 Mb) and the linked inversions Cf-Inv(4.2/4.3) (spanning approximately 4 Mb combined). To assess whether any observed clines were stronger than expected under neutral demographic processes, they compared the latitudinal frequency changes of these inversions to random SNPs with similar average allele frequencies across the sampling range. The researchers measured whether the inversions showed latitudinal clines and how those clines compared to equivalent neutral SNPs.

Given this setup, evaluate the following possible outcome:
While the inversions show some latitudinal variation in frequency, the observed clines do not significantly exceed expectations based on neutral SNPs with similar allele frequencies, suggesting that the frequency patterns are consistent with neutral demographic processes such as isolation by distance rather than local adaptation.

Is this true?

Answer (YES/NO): NO